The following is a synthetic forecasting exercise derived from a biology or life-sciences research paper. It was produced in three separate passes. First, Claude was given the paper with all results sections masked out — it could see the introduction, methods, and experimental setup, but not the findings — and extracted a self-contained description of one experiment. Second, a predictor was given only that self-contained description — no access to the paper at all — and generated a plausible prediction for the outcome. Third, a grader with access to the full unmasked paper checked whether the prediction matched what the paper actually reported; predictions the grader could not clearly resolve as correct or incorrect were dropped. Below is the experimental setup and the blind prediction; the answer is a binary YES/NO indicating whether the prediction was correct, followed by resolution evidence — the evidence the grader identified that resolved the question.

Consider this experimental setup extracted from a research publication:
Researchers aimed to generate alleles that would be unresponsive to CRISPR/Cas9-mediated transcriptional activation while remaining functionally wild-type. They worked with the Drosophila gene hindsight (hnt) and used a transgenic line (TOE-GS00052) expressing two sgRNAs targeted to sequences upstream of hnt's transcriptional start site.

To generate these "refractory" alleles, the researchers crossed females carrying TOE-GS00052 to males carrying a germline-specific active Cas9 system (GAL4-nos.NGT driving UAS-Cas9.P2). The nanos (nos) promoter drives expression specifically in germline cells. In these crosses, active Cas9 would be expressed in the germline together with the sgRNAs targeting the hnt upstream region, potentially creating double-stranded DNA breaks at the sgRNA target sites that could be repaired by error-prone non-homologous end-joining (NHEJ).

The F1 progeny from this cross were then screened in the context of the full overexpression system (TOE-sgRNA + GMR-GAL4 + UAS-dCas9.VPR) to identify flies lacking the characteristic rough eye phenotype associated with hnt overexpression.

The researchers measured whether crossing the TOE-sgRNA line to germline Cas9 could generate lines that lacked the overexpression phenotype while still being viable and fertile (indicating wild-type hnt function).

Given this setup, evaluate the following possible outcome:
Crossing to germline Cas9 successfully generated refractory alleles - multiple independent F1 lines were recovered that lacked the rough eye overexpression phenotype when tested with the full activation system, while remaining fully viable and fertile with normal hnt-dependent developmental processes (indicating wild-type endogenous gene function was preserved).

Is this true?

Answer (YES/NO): YES